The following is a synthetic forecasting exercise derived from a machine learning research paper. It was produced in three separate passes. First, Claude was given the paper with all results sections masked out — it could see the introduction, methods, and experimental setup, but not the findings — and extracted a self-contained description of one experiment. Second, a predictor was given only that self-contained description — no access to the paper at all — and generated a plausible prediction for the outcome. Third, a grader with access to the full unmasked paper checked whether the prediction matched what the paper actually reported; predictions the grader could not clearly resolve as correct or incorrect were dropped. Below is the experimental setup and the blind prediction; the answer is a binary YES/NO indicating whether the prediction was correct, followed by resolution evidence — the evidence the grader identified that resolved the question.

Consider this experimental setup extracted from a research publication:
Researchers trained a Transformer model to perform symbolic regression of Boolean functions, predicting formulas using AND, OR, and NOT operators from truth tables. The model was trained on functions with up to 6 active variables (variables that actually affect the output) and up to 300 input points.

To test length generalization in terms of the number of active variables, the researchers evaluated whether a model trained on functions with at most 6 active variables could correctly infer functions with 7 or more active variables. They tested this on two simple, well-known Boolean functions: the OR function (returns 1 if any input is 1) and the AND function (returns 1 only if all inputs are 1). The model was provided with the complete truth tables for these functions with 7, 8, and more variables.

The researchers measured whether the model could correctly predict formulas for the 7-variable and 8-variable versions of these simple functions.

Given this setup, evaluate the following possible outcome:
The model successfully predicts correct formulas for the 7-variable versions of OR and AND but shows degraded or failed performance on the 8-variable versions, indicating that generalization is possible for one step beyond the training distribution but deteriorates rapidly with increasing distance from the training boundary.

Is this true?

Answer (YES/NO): YES